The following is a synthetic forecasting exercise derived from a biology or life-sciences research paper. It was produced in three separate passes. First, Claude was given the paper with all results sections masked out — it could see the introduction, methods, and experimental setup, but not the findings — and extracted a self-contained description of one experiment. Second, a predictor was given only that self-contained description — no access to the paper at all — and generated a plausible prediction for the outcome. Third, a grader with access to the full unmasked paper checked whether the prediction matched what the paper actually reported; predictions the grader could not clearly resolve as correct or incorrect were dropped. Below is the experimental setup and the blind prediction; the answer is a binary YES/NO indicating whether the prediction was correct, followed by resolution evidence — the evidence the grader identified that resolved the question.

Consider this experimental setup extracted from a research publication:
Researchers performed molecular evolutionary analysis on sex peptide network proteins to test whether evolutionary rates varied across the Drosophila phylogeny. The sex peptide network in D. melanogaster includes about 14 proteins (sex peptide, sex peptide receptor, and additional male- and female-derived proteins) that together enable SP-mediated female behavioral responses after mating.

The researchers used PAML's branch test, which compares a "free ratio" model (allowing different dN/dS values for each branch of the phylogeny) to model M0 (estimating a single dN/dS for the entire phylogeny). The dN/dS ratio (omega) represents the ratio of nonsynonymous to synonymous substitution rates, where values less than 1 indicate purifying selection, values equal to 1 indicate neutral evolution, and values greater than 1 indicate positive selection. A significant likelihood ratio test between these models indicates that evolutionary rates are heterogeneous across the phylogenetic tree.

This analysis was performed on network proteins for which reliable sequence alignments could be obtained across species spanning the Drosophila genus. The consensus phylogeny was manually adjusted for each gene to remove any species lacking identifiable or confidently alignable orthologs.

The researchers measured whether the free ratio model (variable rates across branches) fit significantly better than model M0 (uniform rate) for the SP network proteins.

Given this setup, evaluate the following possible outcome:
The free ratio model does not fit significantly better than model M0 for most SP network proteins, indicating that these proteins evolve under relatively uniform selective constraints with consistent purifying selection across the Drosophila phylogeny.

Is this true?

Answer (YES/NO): NO